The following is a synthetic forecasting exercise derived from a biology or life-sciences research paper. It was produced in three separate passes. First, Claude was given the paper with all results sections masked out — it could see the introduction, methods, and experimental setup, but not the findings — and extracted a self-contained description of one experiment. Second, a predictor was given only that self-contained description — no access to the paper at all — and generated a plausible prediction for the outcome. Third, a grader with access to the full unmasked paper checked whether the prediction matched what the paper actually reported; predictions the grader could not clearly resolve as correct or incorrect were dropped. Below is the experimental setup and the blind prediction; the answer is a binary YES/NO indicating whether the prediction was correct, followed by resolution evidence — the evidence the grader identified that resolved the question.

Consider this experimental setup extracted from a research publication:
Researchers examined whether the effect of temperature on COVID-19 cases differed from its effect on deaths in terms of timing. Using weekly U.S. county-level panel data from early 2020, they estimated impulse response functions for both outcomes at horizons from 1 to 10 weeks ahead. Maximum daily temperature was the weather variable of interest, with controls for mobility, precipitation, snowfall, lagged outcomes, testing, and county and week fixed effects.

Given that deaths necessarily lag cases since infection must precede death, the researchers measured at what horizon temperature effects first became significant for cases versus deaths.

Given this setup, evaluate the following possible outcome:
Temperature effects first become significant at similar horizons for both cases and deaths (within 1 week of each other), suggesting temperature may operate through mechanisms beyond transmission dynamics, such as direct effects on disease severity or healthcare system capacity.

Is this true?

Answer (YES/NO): YES